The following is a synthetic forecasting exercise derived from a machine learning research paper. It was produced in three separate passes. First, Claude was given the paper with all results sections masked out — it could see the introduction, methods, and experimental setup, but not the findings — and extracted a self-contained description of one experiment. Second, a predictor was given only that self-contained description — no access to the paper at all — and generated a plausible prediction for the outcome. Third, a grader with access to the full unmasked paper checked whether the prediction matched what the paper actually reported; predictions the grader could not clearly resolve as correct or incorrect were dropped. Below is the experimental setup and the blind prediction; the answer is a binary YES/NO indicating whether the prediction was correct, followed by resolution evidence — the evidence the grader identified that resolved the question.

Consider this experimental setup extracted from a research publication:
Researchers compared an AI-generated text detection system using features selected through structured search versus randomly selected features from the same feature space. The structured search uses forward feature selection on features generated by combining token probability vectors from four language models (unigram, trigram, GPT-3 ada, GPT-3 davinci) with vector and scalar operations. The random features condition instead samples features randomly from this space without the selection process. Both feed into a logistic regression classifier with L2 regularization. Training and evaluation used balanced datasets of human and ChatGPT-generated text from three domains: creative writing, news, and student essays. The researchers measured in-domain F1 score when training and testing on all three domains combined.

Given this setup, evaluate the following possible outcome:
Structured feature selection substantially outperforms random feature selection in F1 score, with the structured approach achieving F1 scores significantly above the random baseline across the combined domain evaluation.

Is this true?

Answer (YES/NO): NO